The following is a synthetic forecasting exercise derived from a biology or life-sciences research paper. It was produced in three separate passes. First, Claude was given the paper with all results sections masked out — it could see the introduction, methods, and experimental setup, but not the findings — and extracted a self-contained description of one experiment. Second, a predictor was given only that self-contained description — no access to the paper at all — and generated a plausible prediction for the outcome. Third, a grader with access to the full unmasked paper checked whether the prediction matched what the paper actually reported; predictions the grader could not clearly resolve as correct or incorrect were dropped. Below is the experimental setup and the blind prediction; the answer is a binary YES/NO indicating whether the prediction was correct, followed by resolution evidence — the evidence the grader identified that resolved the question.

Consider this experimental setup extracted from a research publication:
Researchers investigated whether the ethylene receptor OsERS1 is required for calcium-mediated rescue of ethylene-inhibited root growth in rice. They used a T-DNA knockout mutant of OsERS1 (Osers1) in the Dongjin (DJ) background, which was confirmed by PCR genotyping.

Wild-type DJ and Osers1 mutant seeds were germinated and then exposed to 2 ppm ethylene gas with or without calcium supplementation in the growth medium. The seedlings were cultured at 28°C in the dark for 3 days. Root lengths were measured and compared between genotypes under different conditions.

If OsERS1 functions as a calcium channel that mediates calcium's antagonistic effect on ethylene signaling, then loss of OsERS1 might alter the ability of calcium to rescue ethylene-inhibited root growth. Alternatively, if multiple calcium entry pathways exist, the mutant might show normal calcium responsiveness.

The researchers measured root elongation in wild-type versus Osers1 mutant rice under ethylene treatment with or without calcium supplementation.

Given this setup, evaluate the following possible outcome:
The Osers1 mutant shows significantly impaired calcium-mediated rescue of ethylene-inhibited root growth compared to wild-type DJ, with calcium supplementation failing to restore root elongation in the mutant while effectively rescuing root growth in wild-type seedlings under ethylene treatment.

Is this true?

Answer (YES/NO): YES